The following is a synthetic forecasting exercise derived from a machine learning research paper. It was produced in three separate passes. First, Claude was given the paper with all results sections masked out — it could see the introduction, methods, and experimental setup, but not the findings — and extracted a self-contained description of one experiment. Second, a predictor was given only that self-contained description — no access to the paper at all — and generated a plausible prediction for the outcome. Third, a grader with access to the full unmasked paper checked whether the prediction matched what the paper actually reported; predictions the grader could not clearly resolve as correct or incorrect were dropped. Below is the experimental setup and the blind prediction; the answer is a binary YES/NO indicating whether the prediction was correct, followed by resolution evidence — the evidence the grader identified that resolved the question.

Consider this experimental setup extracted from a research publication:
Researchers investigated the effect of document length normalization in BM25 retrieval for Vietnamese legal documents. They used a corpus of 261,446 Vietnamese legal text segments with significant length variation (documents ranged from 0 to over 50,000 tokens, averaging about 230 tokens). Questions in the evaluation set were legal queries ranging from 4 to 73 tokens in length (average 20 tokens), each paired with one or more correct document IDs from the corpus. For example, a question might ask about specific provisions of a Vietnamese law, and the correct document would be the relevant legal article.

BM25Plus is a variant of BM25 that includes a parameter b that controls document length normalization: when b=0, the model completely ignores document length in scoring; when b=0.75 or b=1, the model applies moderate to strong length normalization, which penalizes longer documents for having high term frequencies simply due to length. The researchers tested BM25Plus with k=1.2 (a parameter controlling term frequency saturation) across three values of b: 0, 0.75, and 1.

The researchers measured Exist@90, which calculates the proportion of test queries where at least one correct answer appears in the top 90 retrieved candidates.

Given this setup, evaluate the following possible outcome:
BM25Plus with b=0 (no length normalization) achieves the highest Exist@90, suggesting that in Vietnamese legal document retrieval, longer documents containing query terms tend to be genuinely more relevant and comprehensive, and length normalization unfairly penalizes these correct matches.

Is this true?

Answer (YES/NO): NO